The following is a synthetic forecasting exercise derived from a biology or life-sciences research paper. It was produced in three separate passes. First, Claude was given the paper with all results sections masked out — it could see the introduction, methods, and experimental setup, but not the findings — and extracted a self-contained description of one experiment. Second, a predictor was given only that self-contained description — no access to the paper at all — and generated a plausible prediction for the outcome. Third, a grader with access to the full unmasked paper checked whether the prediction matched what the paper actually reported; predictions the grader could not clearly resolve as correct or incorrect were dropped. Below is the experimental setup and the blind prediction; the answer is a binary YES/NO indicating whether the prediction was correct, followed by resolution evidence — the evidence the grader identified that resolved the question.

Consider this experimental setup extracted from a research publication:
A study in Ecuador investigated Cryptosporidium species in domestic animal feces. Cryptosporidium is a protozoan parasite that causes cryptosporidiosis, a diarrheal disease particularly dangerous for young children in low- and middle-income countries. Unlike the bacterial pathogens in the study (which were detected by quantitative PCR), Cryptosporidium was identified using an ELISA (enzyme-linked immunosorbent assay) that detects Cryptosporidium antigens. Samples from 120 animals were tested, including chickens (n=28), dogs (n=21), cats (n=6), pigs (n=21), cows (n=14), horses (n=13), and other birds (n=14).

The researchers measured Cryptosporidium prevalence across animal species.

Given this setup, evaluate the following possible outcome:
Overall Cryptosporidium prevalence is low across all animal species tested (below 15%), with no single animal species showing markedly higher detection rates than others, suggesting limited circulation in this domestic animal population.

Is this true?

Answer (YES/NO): NO